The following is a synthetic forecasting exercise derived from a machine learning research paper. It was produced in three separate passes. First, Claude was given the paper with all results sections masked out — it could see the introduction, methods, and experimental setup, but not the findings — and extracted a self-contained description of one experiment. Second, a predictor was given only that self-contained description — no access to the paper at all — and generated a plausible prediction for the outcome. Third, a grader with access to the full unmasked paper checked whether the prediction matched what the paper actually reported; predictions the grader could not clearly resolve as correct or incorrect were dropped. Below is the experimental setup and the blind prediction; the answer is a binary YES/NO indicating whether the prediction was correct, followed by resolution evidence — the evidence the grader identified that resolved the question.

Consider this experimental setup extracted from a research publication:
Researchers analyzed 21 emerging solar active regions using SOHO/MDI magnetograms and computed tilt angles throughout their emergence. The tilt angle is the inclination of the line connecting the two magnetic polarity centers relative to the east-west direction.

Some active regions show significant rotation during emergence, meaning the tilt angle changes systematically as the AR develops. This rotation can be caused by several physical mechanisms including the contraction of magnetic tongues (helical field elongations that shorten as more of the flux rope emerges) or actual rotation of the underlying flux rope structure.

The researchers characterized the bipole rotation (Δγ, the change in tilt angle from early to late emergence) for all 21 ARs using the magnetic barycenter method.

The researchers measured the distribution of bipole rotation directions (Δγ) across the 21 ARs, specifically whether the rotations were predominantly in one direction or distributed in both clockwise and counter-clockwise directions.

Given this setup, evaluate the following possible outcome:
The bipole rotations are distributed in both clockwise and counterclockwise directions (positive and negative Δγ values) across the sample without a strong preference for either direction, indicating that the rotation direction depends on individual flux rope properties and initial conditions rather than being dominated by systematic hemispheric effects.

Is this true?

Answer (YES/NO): YES